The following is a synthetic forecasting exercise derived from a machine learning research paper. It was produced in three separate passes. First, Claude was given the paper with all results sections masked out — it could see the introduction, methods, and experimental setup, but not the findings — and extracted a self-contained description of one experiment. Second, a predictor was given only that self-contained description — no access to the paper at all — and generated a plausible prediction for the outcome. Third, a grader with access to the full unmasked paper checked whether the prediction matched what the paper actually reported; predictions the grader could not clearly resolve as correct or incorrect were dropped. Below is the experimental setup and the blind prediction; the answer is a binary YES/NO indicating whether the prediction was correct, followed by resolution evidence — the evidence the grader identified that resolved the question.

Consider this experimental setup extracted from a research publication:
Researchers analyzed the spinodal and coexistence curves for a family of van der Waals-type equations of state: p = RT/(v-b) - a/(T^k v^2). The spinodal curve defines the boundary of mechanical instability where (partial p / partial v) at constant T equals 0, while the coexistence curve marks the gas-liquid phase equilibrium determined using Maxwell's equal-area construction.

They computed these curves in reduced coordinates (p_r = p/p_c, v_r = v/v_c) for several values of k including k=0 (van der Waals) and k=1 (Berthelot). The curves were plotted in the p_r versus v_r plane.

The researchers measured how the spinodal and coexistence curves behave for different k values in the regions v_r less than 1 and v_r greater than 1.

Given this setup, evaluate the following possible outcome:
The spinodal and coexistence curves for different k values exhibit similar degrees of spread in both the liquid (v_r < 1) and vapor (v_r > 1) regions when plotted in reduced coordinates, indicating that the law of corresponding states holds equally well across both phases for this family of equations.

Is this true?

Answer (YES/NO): NO